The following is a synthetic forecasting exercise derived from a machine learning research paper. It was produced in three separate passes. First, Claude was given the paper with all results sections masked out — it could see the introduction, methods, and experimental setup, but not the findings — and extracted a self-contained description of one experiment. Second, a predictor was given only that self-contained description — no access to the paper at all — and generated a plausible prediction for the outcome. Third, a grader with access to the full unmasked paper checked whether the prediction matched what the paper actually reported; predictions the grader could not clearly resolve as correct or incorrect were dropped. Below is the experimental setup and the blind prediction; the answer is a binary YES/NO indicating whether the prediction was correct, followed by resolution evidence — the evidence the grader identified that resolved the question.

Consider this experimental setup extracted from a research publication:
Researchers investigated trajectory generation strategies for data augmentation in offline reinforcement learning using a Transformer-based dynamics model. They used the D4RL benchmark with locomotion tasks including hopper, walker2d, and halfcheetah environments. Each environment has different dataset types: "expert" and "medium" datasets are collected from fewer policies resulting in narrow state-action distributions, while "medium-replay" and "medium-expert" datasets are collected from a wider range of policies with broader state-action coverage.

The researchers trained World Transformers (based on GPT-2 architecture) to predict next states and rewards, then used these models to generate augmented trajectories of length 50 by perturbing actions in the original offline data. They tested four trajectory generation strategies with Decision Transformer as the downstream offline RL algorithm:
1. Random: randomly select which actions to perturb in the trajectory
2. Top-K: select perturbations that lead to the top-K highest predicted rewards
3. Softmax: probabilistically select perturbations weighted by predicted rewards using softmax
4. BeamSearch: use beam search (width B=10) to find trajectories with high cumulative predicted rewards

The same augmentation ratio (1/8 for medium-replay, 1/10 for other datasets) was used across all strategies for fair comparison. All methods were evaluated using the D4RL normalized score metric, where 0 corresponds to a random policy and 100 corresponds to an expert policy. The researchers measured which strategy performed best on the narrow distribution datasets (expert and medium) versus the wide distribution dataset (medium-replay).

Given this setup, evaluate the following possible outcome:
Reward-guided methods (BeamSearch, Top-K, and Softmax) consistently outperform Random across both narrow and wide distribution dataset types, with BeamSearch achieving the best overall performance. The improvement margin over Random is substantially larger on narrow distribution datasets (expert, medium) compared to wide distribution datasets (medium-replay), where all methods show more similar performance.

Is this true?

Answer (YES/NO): NO